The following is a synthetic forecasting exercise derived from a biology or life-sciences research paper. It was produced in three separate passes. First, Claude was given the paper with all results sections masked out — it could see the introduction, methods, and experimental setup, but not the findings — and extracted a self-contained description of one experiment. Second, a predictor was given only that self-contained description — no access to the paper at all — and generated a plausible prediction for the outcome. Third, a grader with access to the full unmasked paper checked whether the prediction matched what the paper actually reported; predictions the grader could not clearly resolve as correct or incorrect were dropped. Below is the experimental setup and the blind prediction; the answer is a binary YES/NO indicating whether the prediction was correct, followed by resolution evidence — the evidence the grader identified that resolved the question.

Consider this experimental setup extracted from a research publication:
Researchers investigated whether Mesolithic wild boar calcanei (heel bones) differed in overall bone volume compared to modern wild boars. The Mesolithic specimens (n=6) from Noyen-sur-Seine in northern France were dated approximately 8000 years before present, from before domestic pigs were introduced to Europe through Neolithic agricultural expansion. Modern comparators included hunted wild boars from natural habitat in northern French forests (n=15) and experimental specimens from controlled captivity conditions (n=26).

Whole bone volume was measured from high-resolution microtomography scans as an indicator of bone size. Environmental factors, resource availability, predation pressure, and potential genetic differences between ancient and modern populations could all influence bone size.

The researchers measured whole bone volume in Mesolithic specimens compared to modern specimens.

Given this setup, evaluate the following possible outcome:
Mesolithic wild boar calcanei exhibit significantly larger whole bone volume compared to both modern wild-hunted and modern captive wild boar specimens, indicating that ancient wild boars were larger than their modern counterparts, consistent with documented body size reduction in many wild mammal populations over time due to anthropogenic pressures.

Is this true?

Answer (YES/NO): NO